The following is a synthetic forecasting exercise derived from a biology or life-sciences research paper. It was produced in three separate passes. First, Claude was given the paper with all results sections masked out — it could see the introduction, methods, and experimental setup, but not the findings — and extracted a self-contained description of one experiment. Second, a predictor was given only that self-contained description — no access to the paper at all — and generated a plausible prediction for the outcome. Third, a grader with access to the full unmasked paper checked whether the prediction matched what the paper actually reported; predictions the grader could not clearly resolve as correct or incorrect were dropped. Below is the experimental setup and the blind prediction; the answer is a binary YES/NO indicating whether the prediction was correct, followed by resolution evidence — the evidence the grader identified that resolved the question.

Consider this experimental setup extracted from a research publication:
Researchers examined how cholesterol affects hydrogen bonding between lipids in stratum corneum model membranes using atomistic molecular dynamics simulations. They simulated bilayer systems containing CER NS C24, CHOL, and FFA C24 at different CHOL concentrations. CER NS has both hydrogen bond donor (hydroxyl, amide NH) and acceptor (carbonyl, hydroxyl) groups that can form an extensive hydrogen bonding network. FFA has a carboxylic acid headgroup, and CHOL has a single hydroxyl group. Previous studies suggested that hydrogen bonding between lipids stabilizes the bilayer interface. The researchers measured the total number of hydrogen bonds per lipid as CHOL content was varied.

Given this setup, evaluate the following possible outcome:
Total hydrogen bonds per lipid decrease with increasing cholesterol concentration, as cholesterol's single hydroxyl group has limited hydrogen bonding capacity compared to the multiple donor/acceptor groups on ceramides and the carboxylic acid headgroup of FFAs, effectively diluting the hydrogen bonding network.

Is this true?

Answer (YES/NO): YES